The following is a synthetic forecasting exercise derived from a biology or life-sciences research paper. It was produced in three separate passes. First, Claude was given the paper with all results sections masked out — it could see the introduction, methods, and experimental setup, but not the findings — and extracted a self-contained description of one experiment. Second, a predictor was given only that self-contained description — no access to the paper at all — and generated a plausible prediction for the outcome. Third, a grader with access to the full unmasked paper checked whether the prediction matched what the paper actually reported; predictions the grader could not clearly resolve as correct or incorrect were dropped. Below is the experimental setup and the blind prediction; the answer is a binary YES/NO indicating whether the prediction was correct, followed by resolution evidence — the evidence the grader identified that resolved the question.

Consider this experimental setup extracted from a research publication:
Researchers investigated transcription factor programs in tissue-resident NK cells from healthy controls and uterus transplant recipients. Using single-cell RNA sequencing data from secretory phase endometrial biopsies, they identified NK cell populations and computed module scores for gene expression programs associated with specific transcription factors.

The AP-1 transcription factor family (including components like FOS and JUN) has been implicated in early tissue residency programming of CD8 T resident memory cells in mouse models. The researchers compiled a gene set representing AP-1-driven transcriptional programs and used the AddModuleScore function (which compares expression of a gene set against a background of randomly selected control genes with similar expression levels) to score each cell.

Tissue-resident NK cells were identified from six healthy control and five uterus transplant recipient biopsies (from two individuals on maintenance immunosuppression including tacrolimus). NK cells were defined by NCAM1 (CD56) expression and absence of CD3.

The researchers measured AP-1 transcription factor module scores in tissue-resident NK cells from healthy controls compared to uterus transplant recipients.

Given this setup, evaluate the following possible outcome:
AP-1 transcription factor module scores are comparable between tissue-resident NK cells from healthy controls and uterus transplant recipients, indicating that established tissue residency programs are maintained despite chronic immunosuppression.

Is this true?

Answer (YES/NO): NO